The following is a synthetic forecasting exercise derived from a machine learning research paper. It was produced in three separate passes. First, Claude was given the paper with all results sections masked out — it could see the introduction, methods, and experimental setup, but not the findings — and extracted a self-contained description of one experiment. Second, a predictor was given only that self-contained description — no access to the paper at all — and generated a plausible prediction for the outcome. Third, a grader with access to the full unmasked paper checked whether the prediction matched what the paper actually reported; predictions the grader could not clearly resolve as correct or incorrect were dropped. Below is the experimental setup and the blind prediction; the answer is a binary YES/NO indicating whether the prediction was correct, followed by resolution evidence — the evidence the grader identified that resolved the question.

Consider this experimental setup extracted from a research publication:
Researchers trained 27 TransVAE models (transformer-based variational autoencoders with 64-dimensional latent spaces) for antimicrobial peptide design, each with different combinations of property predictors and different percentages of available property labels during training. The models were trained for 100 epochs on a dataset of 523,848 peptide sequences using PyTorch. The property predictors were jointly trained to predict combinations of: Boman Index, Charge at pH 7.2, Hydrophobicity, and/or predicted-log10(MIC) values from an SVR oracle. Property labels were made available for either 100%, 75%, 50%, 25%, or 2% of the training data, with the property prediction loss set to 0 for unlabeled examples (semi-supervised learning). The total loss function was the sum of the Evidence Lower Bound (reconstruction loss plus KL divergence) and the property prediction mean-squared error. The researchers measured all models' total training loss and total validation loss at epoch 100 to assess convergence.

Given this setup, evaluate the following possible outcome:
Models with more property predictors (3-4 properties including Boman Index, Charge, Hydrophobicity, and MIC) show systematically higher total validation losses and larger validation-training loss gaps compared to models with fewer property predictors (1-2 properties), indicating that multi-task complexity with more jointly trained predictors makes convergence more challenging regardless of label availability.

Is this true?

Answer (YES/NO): NO